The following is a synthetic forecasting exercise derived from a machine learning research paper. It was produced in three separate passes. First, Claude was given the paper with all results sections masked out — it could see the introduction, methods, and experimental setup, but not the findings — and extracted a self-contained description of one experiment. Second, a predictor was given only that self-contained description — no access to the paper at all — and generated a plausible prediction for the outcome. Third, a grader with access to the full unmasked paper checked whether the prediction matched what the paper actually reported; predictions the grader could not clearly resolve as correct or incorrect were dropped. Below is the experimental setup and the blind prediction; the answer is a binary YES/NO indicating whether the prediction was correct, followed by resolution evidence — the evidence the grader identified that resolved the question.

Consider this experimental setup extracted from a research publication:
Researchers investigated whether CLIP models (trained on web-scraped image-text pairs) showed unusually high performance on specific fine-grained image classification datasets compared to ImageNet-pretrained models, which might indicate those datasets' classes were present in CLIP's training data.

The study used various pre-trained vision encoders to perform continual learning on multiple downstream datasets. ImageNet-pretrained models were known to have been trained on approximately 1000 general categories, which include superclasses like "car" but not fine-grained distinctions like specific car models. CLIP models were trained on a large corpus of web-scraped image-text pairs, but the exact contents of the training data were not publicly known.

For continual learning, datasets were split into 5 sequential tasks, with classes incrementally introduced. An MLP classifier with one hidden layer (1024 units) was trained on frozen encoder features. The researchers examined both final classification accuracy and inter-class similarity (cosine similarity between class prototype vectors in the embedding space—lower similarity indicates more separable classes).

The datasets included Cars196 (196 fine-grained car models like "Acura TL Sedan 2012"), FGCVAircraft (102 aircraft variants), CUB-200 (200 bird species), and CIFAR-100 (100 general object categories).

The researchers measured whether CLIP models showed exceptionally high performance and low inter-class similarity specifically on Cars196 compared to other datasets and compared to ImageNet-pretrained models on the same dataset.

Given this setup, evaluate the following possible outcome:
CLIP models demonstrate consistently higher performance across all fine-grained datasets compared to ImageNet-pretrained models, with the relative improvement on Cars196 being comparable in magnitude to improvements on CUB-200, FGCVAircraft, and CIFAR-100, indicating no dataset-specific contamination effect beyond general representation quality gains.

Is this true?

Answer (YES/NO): NO